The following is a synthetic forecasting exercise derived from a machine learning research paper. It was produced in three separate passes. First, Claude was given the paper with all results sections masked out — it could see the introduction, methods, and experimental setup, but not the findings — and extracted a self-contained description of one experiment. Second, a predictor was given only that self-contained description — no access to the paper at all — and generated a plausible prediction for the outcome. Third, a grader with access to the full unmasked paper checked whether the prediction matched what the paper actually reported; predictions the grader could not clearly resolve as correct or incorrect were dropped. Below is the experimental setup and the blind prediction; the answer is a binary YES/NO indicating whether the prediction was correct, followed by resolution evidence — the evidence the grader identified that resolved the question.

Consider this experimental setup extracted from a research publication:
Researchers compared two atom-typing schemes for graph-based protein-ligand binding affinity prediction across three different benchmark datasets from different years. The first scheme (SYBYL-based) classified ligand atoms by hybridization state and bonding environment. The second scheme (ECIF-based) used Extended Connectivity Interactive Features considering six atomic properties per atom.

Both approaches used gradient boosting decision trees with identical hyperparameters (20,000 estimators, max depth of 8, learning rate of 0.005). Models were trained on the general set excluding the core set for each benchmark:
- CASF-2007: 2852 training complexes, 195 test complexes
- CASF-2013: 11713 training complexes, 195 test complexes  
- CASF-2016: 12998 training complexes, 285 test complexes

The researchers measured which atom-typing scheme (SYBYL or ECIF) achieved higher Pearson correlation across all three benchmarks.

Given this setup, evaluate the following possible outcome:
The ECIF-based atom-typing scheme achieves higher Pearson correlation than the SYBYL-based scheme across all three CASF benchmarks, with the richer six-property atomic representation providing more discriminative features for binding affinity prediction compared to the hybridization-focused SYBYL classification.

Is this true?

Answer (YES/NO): NO